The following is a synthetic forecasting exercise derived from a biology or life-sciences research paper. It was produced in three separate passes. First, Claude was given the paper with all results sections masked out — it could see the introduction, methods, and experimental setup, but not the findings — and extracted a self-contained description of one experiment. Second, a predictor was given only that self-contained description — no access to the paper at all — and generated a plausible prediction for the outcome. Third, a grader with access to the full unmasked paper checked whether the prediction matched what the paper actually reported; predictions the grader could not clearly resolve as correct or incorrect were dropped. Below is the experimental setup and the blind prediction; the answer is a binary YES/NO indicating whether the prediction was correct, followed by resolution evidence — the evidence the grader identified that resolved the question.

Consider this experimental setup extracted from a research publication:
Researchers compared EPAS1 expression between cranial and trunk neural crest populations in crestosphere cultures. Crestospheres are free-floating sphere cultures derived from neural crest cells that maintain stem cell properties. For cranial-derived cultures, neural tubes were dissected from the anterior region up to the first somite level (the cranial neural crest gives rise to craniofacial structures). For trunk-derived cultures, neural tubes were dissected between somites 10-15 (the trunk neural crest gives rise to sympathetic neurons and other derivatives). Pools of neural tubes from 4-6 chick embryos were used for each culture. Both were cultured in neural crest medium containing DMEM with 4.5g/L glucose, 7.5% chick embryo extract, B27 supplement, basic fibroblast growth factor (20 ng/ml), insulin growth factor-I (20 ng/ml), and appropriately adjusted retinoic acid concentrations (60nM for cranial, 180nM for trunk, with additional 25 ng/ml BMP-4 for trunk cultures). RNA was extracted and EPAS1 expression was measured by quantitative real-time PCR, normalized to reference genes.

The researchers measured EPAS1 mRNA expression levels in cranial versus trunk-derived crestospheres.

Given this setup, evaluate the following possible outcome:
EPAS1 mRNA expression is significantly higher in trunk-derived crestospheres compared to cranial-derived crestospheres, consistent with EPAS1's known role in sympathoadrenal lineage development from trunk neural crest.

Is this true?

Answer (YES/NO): NO